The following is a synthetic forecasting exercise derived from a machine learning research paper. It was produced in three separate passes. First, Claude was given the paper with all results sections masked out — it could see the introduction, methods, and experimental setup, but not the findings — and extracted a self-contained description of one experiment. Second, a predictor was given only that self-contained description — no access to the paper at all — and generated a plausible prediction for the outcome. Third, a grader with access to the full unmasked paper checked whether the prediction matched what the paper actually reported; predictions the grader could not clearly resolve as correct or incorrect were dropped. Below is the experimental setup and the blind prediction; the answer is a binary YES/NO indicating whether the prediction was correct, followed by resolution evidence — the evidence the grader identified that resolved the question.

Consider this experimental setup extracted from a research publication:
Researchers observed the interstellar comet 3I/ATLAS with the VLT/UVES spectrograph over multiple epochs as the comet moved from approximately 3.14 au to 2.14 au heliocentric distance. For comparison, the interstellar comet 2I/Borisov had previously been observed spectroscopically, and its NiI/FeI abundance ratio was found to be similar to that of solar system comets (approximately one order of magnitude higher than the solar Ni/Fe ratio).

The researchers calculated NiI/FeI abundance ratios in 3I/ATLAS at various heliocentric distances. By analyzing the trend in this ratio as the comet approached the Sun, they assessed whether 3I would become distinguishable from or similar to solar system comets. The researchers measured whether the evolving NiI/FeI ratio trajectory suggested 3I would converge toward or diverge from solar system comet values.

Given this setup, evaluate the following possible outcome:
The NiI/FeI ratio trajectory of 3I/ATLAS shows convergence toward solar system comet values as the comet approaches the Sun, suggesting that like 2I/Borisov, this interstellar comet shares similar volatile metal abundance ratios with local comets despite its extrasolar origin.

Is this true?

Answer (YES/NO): NO